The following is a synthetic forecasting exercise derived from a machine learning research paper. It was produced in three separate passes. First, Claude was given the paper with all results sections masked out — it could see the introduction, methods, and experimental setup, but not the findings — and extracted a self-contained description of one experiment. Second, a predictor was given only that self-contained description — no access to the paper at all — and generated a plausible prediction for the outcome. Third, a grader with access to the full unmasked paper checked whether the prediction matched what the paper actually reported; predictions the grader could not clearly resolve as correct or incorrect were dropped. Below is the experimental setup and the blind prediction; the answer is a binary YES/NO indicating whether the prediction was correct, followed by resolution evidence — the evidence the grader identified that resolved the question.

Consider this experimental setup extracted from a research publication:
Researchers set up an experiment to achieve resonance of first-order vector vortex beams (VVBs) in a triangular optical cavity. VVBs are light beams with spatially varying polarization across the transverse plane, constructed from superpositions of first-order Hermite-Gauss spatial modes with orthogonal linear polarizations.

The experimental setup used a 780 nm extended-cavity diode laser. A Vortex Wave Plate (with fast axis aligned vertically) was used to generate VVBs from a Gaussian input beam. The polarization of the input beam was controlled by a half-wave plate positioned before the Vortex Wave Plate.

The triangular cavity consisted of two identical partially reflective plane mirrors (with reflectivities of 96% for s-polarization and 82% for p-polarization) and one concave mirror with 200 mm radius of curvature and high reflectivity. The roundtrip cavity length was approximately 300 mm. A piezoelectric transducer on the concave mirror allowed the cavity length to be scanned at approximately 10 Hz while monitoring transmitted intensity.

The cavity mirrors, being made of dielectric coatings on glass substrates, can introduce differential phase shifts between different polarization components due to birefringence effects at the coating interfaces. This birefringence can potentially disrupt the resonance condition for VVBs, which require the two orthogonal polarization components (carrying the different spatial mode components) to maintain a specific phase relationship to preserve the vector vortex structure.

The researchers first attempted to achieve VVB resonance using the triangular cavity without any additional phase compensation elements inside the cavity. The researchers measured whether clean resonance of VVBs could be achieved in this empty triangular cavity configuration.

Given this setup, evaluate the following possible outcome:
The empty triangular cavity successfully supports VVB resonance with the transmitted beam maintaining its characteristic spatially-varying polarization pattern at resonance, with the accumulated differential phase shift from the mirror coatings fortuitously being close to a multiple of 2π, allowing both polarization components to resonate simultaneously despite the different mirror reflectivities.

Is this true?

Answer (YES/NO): NO